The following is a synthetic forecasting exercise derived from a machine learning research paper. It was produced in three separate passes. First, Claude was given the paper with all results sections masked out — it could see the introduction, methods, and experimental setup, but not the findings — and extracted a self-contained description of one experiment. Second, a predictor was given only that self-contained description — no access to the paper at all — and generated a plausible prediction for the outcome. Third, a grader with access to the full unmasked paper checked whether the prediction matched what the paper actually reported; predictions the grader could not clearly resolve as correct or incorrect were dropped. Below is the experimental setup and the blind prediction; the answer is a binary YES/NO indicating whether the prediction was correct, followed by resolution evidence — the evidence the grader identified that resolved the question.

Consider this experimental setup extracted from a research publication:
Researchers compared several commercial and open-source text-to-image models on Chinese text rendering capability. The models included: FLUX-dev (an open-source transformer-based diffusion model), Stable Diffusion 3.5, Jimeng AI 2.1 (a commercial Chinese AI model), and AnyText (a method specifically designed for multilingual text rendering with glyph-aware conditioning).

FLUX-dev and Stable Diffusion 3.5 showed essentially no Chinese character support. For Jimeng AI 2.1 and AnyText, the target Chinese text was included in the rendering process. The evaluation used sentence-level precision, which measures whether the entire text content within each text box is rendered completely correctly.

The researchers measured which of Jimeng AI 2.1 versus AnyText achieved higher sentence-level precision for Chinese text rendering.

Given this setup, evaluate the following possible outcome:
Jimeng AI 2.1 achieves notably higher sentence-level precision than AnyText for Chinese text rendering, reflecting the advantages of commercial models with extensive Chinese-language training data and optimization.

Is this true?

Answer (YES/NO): YES